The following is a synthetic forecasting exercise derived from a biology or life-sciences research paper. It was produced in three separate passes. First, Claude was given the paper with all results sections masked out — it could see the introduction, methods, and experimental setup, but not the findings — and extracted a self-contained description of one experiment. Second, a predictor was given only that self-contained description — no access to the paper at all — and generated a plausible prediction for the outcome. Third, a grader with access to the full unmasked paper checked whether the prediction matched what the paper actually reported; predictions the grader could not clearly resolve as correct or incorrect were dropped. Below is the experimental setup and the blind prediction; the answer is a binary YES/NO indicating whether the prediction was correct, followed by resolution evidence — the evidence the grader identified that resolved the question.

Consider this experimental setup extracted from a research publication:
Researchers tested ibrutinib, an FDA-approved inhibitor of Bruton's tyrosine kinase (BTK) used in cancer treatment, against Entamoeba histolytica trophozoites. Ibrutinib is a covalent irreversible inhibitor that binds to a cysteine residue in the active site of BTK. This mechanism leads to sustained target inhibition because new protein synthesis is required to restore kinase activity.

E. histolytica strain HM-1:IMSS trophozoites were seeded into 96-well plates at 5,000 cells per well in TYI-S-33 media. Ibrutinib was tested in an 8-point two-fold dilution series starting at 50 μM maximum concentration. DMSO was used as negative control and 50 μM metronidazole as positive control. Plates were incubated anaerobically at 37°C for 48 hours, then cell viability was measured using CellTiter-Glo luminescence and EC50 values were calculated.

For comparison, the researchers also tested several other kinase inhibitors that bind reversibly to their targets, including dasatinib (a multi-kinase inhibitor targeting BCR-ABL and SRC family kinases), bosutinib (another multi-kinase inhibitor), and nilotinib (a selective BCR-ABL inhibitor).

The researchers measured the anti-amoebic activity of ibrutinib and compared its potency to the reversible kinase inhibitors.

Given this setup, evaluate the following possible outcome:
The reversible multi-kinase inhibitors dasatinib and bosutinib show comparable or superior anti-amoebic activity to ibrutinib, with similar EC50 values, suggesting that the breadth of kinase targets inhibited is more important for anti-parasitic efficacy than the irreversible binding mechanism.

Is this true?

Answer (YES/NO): YES